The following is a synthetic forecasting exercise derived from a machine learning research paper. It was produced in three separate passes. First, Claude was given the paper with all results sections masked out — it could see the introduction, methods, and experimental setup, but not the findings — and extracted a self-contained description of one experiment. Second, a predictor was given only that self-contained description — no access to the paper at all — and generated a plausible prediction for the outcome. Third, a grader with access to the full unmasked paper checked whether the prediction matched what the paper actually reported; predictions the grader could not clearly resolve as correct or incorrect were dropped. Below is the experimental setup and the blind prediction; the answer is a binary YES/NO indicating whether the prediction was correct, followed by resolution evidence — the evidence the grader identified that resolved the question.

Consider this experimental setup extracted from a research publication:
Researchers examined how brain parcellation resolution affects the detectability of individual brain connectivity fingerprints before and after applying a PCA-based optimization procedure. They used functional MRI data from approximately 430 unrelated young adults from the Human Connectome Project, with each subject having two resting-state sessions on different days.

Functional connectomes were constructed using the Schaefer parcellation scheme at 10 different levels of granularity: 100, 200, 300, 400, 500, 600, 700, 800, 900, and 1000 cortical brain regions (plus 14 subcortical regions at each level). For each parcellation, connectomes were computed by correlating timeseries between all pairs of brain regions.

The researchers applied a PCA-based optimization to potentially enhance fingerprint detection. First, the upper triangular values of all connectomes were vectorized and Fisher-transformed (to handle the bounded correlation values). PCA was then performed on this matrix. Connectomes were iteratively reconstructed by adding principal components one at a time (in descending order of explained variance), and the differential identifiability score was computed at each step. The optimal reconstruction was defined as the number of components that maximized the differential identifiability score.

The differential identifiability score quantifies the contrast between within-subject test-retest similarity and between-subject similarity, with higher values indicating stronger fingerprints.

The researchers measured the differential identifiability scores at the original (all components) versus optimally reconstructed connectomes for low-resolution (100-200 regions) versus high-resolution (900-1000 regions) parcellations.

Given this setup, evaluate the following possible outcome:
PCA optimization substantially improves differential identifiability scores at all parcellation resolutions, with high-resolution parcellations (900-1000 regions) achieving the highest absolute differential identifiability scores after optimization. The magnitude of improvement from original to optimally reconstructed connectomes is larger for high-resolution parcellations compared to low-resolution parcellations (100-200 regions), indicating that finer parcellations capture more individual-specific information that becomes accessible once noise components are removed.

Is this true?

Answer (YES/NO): YES